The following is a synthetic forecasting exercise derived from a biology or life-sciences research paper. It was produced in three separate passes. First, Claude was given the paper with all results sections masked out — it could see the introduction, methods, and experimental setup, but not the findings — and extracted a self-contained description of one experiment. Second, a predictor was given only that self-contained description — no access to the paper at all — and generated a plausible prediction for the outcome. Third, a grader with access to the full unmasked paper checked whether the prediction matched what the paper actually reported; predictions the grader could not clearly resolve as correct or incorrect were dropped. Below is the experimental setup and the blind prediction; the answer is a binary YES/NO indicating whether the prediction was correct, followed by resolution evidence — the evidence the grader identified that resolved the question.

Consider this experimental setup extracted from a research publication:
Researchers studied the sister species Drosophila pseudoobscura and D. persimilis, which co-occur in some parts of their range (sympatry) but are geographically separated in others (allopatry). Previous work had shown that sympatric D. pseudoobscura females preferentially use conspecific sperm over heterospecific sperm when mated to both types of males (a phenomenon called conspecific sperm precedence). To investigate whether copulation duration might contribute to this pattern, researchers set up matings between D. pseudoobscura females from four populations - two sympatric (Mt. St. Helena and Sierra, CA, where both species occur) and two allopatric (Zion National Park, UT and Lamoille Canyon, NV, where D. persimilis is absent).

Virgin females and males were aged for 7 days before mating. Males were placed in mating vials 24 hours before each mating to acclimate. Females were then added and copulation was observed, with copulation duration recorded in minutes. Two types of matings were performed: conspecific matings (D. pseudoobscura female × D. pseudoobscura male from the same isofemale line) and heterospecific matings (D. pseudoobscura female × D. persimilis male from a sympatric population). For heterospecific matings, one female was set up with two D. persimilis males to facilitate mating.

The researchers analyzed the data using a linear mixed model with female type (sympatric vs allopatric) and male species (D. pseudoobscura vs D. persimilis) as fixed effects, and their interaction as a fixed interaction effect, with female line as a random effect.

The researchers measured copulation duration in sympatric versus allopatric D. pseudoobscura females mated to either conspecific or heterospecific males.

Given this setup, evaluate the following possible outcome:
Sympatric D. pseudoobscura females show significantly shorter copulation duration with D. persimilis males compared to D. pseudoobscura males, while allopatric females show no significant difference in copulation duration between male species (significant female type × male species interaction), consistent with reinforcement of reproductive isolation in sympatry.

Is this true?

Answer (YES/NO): NO